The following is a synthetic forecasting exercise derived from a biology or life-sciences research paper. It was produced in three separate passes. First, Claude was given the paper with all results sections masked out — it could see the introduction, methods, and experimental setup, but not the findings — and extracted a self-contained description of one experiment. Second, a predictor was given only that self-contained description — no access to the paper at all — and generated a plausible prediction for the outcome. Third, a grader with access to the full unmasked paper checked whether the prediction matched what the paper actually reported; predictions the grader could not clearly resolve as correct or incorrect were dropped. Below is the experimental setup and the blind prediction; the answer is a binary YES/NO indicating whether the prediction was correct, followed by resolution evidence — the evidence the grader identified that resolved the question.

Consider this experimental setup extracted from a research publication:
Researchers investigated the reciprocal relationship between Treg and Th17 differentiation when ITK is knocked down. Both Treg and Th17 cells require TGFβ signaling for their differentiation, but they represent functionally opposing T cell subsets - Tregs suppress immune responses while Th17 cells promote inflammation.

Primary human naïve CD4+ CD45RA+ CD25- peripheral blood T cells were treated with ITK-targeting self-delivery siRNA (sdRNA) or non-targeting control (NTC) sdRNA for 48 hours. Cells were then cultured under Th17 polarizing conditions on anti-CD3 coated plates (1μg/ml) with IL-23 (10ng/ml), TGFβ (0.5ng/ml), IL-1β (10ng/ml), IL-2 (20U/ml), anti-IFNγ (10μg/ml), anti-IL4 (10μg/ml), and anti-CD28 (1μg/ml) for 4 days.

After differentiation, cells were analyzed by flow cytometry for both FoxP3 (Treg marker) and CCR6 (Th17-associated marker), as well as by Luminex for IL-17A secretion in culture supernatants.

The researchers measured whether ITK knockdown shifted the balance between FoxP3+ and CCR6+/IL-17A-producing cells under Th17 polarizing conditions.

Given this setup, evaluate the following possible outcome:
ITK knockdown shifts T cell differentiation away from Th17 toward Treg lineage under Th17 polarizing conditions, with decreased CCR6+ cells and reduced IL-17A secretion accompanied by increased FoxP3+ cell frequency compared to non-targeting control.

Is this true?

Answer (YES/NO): YES